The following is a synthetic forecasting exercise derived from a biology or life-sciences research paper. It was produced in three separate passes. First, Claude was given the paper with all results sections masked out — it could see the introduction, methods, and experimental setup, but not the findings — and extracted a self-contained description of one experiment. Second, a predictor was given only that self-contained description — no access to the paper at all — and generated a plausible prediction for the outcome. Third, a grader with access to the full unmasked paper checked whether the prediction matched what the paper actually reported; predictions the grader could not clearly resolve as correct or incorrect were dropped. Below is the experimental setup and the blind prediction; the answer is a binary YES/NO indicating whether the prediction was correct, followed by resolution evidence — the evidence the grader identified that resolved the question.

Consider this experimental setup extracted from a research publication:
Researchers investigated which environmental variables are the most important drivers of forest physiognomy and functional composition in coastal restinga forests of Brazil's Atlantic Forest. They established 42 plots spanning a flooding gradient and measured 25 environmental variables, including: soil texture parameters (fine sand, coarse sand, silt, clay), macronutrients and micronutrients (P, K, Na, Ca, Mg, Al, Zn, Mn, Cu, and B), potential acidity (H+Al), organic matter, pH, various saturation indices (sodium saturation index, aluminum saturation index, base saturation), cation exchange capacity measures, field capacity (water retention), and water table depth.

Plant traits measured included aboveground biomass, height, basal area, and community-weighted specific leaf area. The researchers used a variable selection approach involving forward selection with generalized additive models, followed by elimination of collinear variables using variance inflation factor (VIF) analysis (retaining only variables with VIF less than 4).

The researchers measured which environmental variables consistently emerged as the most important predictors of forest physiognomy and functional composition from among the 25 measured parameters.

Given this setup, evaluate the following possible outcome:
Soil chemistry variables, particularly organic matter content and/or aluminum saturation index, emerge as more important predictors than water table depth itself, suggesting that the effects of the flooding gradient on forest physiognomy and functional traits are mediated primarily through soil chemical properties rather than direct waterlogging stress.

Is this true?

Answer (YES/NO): NO